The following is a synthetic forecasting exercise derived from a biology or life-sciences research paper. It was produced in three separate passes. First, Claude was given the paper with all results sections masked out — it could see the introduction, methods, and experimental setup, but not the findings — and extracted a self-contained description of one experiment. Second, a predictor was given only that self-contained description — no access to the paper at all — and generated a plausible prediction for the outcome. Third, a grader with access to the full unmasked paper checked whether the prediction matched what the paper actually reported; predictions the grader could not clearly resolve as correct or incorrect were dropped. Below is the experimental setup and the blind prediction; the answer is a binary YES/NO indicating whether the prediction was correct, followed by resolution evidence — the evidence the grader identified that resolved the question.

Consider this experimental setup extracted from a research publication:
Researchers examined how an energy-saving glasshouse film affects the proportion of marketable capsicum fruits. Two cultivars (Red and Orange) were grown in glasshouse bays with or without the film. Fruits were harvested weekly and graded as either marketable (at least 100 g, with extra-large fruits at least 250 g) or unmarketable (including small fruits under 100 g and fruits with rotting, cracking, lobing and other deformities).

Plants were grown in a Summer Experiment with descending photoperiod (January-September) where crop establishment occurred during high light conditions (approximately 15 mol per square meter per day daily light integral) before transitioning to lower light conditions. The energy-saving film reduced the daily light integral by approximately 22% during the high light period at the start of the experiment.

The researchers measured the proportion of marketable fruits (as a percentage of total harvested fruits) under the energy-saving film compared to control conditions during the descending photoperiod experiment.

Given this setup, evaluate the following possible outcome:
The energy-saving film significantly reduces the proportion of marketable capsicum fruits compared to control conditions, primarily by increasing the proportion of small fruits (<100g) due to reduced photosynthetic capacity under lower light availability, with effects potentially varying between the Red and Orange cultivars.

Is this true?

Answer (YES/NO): NO